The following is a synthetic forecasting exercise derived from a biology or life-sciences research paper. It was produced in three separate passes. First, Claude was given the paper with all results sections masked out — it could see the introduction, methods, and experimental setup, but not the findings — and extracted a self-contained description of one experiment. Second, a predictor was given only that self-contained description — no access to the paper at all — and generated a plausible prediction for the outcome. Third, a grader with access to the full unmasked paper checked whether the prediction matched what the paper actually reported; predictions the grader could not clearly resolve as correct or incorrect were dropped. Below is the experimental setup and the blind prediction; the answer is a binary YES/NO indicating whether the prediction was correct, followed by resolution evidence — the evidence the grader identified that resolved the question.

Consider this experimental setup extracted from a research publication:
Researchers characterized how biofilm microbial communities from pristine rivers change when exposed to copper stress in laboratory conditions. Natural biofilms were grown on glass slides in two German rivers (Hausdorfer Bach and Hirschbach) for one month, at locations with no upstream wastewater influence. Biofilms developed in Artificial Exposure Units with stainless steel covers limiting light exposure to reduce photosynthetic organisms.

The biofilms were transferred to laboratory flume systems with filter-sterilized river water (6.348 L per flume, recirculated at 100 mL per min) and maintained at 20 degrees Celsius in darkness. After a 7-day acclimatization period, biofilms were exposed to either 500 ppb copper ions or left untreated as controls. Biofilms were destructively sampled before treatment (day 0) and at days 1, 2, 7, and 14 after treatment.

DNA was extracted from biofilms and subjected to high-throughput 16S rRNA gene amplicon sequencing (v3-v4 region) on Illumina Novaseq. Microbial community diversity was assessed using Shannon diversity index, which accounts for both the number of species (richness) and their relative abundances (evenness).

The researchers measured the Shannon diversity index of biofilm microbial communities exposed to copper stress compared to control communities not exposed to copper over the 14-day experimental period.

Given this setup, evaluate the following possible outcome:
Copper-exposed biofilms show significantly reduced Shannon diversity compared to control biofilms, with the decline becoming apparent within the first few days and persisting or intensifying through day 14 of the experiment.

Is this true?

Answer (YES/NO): YES